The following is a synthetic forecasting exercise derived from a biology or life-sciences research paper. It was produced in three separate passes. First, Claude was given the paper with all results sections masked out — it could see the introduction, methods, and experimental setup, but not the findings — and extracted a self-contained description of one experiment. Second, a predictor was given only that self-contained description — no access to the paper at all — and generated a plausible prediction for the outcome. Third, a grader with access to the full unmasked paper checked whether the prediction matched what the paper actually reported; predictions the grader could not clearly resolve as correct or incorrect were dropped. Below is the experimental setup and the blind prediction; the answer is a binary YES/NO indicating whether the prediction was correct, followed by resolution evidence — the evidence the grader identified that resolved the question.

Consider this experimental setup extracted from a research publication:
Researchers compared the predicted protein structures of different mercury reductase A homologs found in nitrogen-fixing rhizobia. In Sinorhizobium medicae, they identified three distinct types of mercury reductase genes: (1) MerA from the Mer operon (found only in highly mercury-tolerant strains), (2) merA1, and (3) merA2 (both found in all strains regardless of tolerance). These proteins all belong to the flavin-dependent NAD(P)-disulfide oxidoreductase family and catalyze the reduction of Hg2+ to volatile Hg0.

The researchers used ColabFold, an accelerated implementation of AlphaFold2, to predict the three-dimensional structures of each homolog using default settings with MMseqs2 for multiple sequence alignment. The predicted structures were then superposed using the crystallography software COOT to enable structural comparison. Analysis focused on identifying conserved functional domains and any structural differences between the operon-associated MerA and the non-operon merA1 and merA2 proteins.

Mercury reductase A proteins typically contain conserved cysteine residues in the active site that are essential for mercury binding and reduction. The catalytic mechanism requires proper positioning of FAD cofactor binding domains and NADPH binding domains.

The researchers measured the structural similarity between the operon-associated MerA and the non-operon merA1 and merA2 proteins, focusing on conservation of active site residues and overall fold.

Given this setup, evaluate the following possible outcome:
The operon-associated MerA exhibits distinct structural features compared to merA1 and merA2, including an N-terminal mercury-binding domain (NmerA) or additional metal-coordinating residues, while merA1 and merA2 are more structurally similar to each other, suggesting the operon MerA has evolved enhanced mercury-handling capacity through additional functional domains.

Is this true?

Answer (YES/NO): NO